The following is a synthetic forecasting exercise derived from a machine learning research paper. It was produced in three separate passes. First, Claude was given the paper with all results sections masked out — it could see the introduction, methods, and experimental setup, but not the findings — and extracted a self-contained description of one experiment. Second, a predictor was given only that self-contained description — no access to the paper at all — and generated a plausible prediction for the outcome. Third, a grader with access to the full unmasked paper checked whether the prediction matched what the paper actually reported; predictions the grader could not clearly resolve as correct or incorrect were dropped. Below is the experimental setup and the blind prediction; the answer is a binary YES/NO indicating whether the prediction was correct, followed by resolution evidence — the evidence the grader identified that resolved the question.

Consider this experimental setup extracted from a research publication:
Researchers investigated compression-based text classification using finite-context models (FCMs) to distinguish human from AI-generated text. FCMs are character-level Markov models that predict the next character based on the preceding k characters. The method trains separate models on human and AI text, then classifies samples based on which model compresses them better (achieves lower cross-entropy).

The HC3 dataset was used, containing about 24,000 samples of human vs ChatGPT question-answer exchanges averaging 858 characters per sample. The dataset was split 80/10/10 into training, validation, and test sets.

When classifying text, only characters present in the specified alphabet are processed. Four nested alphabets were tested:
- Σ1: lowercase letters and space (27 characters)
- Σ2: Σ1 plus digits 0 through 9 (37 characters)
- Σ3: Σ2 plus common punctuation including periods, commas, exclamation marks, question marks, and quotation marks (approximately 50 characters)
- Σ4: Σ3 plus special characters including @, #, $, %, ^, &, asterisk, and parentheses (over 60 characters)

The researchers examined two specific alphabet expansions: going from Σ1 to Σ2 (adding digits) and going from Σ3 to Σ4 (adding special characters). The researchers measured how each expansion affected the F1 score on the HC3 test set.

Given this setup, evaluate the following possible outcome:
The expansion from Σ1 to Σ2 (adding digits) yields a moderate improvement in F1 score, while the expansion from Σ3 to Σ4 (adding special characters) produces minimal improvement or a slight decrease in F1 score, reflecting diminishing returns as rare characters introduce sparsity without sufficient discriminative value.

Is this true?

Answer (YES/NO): NO